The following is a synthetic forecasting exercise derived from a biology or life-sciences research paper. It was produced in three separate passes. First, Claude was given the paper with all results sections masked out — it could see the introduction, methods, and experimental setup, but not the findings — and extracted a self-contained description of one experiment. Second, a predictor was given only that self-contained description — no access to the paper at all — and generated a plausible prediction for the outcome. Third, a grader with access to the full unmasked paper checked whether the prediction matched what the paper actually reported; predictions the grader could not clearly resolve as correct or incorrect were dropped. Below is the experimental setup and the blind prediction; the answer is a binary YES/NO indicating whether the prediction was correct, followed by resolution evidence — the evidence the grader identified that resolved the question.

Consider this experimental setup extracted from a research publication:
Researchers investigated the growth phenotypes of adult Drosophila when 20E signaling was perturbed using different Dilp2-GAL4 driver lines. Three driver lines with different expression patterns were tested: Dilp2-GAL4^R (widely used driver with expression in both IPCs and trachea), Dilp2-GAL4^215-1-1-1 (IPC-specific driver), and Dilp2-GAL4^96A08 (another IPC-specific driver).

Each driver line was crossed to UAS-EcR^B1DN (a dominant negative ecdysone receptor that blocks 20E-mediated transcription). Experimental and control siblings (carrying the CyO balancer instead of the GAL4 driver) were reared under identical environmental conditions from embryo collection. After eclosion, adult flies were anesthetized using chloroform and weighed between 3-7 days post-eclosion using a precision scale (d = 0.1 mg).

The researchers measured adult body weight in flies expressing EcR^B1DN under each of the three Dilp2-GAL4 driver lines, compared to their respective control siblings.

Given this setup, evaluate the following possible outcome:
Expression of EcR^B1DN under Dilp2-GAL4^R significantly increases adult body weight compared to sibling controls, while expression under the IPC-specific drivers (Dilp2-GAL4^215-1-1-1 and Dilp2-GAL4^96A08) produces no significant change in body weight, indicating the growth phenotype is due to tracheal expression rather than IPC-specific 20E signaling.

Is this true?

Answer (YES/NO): NO